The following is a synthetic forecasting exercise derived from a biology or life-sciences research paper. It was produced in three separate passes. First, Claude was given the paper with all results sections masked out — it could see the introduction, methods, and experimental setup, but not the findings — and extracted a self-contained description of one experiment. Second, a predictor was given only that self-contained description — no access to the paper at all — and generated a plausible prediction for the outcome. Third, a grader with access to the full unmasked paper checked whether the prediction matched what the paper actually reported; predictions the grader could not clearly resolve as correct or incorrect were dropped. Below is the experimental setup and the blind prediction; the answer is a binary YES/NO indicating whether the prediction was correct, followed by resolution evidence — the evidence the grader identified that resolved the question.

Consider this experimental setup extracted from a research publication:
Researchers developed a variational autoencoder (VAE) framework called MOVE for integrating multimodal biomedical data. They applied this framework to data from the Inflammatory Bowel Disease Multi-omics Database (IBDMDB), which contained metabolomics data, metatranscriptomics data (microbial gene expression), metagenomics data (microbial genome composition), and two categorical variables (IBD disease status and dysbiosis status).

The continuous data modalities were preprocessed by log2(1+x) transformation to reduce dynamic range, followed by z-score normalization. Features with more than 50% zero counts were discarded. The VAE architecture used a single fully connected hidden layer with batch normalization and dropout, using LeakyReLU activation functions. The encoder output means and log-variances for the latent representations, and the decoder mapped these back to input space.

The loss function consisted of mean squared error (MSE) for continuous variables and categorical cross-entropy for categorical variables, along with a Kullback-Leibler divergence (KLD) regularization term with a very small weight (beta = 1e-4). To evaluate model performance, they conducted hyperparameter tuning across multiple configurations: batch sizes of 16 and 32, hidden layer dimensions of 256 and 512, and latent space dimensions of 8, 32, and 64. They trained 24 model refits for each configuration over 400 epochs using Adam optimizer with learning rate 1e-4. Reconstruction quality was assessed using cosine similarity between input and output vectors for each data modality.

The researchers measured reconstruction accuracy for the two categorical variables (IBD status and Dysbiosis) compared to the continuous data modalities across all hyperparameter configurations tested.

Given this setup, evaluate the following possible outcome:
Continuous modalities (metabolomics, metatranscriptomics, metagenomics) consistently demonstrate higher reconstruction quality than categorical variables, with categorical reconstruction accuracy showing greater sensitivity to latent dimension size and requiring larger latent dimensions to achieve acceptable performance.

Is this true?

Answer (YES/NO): NO